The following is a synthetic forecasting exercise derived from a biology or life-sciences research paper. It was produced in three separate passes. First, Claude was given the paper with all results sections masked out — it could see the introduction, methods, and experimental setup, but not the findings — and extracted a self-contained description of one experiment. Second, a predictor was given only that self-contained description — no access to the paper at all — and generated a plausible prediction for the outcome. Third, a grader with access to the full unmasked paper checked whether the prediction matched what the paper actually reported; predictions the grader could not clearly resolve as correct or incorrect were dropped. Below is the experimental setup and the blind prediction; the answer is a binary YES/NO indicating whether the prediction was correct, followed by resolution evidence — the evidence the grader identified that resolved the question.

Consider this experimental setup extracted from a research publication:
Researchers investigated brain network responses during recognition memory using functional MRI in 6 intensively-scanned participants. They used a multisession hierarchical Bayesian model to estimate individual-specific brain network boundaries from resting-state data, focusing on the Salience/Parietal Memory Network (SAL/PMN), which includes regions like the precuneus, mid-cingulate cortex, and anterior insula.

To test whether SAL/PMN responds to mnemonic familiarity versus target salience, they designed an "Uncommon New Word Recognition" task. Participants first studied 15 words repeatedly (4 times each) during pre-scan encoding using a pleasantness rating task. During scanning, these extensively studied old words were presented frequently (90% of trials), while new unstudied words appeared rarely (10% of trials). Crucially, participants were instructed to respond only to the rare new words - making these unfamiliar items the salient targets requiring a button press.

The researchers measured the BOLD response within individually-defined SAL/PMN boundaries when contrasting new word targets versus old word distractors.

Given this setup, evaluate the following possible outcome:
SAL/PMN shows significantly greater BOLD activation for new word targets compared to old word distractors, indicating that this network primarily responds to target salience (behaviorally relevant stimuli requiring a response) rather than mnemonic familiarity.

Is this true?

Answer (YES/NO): YES